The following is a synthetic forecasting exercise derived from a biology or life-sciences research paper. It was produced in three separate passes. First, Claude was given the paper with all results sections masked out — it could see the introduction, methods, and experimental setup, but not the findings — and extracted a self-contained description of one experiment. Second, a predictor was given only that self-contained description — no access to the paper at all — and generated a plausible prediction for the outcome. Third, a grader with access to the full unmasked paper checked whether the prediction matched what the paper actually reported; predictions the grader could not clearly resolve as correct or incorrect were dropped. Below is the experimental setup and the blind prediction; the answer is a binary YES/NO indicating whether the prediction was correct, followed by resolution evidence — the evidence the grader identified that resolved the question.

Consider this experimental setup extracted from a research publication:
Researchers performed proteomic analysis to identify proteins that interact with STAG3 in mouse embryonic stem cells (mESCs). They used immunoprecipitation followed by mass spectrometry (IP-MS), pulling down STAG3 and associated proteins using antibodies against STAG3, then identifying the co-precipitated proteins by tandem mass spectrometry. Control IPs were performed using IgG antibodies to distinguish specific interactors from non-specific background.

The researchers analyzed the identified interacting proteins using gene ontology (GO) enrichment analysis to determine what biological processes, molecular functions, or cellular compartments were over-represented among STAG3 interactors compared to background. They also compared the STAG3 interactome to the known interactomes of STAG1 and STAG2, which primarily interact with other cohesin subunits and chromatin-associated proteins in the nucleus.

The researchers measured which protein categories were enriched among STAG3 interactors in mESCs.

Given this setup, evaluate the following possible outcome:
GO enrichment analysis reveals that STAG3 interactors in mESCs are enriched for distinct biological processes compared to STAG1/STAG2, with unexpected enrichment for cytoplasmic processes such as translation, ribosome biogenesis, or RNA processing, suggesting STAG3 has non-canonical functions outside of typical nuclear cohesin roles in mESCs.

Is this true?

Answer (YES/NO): YES